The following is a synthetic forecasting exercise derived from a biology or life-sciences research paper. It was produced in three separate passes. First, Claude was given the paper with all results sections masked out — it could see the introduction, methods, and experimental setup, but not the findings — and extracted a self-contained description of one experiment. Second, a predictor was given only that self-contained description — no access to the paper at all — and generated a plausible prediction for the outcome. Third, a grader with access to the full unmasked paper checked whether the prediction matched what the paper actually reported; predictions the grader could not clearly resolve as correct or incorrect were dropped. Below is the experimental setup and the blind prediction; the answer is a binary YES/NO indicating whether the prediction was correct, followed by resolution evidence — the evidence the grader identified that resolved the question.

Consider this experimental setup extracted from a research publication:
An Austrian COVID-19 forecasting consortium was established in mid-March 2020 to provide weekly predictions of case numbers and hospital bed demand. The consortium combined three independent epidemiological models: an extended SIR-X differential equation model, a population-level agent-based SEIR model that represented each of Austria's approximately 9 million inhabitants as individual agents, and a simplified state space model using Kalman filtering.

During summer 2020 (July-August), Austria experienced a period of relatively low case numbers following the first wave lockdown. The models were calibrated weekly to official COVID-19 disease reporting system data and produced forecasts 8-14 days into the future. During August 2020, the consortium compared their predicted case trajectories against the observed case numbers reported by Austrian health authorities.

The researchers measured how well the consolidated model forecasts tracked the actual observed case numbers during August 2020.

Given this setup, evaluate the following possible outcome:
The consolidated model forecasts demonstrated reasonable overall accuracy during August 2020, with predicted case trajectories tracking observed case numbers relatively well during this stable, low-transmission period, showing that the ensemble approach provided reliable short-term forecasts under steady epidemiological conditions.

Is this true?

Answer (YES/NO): NO